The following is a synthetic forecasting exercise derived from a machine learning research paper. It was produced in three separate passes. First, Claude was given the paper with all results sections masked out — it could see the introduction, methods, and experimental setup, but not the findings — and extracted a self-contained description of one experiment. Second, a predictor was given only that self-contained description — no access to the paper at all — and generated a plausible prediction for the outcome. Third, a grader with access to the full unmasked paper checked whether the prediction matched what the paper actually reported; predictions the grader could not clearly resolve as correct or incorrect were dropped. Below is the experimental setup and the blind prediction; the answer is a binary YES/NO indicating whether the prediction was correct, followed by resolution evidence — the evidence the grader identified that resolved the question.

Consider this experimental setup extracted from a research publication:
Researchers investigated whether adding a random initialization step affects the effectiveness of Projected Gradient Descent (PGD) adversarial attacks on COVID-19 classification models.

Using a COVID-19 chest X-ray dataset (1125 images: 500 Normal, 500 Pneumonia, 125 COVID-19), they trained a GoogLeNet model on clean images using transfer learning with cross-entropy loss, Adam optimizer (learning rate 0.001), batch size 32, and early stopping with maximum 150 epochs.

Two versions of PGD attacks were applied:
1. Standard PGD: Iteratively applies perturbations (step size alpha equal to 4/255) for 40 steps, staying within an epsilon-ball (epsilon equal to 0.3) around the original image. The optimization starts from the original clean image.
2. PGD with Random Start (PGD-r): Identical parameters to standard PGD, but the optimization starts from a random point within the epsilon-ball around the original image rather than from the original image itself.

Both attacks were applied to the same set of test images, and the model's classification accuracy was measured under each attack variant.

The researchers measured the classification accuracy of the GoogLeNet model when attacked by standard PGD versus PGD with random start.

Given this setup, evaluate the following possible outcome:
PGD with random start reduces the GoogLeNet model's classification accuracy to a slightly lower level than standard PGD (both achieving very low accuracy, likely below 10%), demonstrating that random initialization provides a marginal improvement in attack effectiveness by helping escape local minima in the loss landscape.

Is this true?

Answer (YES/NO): NO